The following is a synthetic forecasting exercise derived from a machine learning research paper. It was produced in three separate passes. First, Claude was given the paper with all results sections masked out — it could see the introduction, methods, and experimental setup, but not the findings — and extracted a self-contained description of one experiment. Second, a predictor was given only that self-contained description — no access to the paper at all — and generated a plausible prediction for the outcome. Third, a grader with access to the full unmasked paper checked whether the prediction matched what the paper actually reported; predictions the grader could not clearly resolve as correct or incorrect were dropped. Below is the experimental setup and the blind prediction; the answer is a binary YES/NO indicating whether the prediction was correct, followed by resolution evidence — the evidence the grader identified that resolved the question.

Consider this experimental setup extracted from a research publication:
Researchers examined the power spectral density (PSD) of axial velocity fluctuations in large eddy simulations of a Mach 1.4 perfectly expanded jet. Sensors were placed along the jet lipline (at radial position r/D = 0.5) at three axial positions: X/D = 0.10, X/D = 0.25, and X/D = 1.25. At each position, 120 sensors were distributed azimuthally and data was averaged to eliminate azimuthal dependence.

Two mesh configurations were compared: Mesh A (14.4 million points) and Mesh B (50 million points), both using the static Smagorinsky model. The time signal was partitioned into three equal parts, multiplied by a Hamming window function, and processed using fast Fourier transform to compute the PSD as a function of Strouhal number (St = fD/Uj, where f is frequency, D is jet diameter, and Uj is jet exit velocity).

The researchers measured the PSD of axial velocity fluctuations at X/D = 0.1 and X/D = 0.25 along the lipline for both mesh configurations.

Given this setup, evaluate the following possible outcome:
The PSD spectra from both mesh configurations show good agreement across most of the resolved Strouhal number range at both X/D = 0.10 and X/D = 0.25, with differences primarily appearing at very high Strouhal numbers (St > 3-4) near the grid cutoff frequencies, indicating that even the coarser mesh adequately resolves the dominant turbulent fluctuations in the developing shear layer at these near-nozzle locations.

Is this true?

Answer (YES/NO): NO